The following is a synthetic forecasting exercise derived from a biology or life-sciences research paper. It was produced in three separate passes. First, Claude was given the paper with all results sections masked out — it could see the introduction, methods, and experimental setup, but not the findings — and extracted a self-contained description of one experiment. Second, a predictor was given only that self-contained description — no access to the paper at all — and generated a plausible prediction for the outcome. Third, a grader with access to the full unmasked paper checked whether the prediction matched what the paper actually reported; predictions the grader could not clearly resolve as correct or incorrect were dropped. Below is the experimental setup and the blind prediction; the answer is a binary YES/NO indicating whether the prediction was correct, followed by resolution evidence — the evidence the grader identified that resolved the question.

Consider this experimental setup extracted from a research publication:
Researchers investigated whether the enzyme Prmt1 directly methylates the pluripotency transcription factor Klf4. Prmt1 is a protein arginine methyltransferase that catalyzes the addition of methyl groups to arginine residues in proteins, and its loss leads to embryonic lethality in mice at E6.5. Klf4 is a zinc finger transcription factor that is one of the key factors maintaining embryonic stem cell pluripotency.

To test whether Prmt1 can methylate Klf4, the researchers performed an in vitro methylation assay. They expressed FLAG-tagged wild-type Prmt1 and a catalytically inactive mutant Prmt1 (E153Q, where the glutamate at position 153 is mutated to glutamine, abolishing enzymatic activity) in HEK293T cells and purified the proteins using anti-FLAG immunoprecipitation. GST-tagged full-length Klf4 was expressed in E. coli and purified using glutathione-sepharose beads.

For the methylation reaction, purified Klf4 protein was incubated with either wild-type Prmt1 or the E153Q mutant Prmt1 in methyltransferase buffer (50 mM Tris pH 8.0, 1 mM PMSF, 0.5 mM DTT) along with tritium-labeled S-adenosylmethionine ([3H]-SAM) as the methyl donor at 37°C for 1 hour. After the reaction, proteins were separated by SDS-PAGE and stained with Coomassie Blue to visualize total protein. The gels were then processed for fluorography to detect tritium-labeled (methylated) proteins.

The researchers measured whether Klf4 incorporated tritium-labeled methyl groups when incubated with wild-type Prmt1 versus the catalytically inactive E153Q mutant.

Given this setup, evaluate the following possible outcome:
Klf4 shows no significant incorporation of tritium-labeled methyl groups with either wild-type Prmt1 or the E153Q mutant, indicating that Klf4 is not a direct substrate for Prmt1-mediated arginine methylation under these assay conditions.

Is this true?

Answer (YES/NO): NO